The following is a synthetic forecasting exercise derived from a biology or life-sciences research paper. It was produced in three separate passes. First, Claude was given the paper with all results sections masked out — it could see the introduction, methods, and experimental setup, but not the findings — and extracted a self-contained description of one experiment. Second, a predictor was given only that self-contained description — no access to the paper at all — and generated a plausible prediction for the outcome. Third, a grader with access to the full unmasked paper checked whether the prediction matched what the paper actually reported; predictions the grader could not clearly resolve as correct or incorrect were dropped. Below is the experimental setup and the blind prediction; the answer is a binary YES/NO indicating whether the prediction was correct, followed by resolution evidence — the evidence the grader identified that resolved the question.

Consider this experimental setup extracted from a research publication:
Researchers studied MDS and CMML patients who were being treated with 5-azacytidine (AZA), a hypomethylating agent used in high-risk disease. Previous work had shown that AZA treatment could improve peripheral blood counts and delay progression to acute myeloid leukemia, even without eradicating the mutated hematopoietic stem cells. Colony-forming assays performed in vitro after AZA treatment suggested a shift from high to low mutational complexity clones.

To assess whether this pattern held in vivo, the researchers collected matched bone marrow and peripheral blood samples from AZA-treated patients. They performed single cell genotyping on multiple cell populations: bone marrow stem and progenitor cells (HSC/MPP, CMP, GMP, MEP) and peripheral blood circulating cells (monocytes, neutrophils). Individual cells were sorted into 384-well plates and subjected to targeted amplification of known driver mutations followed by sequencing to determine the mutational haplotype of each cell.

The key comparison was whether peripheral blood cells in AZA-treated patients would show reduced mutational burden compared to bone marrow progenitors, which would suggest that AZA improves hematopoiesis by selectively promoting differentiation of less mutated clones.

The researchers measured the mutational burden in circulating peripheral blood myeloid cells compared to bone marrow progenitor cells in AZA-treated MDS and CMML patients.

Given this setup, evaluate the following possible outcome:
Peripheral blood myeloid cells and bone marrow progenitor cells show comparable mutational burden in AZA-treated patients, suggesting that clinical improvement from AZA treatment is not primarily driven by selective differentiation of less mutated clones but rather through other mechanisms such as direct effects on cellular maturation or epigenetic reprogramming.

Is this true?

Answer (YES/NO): YES